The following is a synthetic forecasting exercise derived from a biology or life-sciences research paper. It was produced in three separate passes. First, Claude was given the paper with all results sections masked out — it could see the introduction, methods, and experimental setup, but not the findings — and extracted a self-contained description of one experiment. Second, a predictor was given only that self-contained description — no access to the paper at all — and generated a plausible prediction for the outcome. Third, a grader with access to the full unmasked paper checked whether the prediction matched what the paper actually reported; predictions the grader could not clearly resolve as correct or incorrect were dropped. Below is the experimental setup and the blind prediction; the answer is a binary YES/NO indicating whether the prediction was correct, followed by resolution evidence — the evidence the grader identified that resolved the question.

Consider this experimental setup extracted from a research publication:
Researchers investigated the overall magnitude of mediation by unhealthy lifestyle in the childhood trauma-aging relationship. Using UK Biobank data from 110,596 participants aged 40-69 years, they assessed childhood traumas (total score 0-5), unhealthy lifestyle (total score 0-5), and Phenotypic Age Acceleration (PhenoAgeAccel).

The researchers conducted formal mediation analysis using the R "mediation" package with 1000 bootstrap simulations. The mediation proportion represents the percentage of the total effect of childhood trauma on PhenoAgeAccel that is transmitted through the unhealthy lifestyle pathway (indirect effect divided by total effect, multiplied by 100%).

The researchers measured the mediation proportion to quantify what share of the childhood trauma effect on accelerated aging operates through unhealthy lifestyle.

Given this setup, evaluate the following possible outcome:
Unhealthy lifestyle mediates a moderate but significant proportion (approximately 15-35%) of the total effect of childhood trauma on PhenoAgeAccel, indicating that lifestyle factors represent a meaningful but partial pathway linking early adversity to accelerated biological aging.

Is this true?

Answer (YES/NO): NO